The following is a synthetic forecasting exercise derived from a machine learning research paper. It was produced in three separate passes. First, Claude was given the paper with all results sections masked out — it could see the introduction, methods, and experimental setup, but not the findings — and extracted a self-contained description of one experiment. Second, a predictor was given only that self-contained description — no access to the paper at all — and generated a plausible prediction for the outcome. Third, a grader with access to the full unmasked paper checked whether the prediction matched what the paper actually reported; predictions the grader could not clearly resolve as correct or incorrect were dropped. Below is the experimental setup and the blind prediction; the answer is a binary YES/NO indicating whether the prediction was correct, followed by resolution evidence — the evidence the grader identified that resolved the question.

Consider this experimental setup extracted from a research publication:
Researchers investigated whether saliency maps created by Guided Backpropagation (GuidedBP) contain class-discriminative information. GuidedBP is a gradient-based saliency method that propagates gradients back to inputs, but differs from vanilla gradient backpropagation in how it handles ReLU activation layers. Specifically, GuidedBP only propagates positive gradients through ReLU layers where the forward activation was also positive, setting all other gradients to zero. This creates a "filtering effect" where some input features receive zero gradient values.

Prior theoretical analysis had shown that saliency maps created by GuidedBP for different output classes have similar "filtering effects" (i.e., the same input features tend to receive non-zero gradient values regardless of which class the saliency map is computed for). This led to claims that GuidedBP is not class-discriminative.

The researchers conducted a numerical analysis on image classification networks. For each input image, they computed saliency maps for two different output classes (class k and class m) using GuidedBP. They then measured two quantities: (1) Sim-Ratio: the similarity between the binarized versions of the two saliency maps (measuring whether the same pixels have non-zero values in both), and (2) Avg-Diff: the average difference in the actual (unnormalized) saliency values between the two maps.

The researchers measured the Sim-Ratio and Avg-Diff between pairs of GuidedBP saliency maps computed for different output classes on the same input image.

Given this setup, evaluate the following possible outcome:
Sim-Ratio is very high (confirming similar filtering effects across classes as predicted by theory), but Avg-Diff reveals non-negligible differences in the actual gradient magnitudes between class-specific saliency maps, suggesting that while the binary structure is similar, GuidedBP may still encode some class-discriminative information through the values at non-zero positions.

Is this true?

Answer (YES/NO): YES